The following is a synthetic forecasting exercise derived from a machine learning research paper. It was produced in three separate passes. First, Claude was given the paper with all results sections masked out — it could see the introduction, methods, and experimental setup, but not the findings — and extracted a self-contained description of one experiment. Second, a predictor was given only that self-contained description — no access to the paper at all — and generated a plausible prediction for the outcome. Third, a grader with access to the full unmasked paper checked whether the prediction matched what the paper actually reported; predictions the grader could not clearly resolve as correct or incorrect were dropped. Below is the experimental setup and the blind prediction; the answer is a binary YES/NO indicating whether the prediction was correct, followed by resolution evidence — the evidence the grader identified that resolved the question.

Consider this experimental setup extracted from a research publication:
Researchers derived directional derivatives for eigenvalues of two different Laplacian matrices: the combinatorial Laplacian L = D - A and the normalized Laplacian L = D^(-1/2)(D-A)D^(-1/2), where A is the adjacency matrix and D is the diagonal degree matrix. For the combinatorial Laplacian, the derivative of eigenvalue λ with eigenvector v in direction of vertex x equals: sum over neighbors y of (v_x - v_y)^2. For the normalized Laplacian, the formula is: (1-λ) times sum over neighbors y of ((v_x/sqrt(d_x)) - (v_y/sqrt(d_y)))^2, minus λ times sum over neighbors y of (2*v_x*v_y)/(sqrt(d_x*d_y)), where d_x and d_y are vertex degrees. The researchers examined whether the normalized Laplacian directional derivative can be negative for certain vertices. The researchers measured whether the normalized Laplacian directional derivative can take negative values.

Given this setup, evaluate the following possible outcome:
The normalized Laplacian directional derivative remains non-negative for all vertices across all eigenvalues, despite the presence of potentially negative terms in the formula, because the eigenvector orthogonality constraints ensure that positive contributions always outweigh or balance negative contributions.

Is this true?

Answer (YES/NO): NO